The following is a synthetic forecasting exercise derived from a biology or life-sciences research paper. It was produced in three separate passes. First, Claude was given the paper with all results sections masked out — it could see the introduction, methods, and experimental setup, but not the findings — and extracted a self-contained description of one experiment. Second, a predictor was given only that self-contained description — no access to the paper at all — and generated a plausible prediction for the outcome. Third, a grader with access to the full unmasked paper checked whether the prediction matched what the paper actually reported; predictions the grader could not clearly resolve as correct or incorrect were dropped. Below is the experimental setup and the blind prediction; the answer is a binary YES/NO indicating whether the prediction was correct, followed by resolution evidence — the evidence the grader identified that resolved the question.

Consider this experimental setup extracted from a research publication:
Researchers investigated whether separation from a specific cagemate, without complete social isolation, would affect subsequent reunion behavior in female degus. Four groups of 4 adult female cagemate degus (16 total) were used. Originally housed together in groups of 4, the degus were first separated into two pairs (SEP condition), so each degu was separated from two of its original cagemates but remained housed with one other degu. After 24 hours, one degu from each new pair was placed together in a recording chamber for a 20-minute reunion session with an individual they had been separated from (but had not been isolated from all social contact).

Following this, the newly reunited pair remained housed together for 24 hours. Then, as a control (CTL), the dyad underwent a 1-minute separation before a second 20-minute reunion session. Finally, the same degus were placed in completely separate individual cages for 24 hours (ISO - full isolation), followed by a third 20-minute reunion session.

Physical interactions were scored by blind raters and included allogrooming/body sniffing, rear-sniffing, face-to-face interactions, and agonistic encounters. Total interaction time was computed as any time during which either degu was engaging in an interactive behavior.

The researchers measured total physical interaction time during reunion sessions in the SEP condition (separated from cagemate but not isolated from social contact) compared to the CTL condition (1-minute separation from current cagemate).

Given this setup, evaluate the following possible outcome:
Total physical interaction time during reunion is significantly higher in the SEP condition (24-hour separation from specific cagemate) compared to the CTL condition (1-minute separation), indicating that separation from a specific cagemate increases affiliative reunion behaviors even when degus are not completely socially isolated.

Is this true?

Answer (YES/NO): YES